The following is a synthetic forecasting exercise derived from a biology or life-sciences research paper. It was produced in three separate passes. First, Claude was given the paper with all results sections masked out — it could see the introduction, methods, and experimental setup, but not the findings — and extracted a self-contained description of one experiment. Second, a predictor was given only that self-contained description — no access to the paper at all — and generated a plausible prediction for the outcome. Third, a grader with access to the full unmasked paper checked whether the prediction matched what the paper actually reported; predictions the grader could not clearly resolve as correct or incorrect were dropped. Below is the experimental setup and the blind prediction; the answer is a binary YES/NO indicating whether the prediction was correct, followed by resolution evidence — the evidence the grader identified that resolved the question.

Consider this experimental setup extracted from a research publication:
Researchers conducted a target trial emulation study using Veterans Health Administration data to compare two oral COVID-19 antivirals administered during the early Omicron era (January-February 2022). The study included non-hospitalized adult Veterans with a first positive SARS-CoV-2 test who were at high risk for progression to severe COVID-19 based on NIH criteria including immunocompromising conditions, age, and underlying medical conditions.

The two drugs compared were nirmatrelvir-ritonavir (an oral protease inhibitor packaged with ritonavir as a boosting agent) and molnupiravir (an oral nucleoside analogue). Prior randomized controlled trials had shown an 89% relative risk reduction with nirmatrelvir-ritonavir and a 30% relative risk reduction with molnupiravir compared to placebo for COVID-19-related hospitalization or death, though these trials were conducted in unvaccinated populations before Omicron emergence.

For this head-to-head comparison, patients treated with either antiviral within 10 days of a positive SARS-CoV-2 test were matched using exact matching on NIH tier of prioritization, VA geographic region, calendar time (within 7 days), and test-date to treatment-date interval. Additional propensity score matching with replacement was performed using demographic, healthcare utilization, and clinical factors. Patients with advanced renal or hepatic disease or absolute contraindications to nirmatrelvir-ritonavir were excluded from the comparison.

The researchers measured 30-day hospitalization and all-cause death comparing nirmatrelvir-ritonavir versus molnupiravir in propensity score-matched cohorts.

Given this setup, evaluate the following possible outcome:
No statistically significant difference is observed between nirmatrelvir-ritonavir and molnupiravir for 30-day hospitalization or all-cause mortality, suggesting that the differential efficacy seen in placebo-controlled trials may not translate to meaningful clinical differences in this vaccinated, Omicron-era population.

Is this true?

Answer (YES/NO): NO